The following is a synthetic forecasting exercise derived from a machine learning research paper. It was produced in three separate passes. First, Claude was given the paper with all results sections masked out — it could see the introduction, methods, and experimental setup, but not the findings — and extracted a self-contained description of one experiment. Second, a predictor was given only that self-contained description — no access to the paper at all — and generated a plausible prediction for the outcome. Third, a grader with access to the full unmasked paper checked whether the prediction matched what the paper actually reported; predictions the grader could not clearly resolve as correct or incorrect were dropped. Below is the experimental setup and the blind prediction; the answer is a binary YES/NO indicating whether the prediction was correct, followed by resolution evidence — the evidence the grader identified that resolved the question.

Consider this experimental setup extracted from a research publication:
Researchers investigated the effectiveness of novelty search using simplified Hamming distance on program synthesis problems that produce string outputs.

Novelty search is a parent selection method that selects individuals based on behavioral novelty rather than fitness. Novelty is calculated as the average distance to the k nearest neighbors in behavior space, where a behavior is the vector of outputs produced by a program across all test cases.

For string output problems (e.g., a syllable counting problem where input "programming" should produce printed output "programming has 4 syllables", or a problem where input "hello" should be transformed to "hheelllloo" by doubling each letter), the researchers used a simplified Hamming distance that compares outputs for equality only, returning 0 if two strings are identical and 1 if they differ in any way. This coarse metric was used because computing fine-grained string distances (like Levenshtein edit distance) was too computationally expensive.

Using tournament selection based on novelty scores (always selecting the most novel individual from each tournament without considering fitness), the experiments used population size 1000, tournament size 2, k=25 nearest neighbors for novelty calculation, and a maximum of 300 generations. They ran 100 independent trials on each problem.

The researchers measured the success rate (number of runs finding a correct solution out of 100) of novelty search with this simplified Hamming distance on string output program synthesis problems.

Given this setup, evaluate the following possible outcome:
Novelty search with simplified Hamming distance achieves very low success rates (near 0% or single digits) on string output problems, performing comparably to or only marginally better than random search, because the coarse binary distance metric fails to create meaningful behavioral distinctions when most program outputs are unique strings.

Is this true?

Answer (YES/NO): YES